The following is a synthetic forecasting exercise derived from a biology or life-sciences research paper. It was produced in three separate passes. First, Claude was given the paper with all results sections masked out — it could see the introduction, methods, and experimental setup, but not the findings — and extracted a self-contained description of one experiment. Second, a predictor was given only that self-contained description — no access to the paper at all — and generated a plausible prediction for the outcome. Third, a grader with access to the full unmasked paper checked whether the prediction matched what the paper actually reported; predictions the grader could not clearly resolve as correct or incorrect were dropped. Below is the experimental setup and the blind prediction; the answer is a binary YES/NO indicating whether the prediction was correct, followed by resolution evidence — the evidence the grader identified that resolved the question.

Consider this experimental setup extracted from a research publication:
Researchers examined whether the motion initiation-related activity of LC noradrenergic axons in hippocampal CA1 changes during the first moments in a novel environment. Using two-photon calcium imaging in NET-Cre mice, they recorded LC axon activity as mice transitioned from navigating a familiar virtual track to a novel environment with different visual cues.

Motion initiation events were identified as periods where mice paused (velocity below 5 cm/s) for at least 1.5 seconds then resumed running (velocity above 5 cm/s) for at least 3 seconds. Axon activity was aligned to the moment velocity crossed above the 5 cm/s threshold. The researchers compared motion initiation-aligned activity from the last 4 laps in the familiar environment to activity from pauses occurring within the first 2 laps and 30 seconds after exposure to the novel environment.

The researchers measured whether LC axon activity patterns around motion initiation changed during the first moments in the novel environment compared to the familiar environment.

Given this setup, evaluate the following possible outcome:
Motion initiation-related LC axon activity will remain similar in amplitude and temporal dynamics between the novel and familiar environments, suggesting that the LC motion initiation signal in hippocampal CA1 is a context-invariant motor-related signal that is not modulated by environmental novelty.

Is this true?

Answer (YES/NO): NO